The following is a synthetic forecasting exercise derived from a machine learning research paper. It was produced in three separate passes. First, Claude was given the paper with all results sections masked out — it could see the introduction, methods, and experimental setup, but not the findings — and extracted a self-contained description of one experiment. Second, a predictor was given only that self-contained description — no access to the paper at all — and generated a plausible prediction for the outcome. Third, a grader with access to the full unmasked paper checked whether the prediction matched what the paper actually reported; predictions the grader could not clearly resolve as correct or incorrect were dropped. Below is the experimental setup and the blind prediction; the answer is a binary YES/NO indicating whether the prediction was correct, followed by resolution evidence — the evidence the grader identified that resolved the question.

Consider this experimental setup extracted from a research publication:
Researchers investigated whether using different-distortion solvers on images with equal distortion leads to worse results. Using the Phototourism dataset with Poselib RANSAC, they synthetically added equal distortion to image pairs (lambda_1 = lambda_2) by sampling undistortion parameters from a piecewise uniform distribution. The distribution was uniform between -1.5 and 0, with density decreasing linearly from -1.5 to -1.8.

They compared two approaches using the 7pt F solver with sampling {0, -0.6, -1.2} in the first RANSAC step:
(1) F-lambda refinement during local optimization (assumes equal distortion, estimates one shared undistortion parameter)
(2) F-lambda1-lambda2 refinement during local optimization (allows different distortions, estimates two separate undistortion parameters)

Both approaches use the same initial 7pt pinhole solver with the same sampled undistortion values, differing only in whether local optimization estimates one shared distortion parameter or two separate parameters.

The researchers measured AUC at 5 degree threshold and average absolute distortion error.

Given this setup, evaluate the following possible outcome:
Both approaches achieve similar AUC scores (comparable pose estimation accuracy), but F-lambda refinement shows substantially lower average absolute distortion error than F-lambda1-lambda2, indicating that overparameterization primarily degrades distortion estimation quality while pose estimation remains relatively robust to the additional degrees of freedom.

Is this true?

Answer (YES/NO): NO